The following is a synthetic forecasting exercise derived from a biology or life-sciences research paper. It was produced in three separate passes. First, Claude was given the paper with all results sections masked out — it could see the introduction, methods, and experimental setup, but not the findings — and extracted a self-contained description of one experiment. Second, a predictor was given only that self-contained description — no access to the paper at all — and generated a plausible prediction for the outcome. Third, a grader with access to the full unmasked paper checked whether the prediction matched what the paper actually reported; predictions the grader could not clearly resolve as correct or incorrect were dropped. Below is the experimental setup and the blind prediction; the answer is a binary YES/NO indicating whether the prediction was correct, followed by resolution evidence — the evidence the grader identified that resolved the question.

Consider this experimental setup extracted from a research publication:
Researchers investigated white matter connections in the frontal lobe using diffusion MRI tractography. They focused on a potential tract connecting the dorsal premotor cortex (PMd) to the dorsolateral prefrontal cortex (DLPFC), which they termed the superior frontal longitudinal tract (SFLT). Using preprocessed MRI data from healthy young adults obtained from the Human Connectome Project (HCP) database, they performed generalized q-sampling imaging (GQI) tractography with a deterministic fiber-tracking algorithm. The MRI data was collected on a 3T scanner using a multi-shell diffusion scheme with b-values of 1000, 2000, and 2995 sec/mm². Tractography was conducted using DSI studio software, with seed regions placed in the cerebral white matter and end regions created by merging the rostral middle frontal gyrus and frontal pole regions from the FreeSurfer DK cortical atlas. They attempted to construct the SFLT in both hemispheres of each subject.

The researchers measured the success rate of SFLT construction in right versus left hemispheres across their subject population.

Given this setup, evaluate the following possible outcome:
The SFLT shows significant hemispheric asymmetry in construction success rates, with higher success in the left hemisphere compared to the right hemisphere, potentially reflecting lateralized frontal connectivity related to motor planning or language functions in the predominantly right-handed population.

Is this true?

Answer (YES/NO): NO